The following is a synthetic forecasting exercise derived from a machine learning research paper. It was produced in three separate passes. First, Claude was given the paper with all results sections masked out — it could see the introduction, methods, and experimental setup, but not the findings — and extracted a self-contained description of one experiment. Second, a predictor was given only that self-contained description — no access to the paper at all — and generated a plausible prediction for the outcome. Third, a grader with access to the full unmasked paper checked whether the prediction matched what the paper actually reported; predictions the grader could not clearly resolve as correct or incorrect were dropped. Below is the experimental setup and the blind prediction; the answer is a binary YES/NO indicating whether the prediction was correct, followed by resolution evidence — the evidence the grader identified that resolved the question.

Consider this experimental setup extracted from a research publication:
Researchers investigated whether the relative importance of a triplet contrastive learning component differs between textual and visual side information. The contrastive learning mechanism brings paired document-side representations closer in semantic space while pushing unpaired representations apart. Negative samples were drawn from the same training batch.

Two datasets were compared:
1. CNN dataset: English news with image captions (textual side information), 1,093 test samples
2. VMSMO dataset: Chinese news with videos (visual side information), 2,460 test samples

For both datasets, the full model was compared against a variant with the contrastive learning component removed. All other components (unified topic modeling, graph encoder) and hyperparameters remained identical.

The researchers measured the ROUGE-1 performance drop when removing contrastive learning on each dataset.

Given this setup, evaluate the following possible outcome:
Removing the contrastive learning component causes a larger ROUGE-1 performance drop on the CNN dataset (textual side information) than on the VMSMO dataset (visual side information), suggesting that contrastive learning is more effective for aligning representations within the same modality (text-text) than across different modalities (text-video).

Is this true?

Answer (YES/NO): NO